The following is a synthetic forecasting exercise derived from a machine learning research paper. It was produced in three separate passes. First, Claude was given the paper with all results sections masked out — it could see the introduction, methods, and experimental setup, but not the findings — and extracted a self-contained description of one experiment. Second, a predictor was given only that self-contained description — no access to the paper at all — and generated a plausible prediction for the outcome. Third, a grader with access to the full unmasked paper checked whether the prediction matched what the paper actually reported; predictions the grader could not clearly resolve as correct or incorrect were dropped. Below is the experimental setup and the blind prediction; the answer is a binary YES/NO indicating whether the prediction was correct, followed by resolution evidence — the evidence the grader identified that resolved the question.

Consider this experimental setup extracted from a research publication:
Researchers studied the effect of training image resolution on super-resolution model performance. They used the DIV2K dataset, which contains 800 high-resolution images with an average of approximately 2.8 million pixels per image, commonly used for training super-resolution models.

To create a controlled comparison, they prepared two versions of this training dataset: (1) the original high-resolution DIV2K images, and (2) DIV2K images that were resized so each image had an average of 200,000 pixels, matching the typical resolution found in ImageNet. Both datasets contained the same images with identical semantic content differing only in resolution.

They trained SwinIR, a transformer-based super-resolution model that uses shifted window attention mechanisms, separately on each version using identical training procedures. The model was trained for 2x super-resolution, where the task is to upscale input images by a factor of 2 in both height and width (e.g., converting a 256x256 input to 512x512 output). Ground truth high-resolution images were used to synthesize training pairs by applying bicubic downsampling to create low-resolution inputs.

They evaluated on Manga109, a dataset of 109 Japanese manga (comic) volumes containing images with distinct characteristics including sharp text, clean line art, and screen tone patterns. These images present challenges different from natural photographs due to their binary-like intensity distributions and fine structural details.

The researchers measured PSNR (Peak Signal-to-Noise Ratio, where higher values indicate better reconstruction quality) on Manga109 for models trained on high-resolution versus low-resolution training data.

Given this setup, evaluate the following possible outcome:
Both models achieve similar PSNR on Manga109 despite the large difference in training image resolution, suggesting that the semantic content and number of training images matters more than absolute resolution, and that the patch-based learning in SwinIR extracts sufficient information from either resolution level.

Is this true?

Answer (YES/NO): NO